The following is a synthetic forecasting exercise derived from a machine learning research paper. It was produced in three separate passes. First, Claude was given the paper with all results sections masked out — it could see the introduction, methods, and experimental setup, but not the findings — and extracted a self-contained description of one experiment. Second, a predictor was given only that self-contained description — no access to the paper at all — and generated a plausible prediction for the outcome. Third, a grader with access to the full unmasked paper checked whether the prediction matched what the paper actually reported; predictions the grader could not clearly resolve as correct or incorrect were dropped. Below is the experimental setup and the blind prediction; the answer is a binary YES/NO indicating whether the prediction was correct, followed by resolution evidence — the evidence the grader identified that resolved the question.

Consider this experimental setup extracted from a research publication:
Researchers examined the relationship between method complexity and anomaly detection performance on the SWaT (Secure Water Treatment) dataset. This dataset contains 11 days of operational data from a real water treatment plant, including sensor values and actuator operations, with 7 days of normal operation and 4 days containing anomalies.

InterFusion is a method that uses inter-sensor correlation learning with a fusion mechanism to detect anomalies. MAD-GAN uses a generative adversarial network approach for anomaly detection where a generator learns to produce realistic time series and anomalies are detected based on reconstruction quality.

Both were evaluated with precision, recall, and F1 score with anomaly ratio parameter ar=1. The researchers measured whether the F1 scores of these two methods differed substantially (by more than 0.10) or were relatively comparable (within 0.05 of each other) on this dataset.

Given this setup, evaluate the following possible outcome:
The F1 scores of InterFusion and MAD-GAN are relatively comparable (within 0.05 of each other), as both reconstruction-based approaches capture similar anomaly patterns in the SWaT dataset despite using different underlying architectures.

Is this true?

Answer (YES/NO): NO